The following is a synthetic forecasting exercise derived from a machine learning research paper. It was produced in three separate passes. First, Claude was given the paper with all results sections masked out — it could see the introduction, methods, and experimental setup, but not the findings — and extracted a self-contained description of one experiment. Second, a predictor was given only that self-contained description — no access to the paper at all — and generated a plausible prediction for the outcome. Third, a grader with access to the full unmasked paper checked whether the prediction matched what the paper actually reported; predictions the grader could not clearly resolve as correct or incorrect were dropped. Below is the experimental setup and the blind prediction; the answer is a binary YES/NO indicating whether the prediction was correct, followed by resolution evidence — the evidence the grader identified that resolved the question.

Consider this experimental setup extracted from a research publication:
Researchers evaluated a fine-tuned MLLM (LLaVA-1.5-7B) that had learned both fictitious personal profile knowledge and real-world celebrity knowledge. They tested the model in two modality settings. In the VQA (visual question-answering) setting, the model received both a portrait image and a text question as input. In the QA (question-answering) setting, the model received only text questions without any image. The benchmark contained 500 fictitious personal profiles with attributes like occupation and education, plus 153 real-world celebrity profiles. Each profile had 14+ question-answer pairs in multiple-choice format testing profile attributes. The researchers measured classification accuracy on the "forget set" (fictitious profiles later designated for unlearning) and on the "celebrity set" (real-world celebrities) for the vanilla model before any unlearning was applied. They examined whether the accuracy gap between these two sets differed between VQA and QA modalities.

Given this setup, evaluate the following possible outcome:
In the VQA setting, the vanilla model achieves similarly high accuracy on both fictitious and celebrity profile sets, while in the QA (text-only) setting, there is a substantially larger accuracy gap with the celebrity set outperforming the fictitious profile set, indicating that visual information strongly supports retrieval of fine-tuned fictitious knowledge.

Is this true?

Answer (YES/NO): YES